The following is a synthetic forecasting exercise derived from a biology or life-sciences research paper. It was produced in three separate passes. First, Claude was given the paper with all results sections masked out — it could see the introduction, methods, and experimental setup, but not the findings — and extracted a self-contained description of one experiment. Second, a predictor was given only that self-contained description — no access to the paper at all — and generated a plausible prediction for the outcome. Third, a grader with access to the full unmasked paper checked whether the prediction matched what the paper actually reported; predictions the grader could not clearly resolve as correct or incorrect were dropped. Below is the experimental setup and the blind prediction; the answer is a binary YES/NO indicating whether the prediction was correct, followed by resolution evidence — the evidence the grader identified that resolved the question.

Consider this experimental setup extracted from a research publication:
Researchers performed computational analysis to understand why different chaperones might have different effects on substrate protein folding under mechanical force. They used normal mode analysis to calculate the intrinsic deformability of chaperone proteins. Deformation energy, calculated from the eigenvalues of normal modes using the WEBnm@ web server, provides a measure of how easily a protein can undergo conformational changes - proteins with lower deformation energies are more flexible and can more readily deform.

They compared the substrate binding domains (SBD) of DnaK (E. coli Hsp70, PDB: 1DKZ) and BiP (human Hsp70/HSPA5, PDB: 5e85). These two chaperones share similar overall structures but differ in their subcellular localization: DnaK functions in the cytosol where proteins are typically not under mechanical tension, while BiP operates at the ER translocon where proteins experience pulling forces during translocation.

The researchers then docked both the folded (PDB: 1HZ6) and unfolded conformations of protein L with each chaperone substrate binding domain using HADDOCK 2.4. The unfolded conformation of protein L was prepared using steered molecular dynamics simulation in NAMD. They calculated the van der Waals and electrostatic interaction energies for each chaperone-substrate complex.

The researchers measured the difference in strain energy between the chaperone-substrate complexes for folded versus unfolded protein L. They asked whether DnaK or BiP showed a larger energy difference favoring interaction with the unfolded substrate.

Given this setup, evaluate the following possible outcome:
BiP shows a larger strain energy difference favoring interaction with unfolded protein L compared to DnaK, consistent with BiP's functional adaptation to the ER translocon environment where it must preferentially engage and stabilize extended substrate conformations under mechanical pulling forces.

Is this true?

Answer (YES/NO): NO